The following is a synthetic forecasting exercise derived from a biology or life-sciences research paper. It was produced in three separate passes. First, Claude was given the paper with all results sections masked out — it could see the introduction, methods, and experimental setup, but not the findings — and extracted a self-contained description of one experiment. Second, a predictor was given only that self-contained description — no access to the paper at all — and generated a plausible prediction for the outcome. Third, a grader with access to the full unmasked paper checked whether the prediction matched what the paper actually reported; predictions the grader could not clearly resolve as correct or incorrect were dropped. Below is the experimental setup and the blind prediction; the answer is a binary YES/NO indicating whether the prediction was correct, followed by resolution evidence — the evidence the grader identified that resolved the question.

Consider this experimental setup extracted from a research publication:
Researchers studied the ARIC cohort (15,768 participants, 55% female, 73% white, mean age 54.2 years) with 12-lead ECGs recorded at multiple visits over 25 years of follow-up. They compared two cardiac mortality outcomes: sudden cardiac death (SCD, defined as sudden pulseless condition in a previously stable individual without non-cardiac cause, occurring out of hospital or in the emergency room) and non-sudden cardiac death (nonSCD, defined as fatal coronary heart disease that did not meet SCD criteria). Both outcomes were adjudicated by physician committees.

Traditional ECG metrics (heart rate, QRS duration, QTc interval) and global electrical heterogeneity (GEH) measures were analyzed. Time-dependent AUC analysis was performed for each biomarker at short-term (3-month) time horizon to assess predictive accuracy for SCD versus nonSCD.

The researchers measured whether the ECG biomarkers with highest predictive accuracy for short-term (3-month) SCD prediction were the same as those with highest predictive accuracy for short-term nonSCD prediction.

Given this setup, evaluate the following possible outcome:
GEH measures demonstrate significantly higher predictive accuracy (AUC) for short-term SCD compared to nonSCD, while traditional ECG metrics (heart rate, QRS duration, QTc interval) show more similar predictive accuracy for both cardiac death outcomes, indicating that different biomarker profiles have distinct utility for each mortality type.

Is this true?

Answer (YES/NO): NO